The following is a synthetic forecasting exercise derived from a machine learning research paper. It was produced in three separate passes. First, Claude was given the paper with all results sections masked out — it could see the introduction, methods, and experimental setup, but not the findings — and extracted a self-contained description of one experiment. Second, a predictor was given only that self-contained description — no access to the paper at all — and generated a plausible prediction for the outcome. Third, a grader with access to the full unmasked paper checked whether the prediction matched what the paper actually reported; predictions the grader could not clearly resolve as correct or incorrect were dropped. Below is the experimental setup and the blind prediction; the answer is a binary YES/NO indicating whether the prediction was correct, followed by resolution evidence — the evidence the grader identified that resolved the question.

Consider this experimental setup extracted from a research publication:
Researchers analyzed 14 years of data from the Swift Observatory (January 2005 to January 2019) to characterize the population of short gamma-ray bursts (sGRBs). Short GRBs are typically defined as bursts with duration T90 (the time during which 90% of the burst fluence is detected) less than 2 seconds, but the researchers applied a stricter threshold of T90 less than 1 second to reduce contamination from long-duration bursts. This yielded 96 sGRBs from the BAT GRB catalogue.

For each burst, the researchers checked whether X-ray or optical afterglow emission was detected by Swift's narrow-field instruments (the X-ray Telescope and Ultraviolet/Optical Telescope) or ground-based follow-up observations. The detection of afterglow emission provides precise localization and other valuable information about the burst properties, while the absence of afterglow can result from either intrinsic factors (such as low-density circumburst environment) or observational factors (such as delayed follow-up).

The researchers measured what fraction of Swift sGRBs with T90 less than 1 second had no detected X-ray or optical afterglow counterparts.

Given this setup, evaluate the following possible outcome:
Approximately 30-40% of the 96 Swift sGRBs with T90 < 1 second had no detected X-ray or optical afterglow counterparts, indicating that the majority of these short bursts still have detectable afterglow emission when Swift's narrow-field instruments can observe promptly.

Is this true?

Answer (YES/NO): YES